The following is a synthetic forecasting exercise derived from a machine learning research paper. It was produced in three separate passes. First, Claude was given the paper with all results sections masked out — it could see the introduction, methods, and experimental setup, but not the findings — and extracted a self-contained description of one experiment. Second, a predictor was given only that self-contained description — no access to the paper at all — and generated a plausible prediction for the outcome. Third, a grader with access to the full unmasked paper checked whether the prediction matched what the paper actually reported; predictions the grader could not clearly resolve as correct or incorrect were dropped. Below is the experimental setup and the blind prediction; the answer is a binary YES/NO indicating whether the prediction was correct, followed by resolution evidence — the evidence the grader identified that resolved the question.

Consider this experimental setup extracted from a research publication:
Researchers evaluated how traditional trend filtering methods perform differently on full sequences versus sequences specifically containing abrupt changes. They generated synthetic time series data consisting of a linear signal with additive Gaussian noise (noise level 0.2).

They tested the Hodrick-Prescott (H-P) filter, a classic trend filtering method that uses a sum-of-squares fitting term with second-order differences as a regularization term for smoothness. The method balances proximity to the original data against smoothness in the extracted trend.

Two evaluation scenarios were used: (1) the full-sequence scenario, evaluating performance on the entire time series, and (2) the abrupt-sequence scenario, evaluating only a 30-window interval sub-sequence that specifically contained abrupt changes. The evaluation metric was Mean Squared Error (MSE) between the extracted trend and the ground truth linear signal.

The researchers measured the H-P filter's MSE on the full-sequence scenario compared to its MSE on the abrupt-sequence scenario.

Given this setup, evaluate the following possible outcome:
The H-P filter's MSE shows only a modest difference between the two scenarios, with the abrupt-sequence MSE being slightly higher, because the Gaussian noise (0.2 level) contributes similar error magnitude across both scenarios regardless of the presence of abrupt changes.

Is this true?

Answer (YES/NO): NO